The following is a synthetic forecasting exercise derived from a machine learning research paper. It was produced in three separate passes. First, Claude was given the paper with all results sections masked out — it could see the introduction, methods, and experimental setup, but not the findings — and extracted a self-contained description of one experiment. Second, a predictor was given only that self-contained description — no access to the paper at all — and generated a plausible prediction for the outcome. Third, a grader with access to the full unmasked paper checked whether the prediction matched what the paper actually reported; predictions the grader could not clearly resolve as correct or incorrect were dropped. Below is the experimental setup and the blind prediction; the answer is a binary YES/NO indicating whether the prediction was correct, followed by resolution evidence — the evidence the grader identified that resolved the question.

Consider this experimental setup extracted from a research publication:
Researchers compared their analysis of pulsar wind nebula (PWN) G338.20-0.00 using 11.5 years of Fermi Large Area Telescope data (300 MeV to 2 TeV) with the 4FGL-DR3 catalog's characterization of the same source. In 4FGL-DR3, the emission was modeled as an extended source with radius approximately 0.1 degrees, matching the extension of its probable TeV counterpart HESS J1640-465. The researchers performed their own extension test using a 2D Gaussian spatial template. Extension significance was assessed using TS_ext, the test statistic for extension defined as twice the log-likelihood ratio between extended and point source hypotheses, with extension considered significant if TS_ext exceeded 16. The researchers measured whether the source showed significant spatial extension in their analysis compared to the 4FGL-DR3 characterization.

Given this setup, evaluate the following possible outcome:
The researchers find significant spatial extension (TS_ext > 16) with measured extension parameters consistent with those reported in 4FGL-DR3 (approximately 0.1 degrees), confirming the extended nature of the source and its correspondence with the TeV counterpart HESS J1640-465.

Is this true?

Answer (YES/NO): NO